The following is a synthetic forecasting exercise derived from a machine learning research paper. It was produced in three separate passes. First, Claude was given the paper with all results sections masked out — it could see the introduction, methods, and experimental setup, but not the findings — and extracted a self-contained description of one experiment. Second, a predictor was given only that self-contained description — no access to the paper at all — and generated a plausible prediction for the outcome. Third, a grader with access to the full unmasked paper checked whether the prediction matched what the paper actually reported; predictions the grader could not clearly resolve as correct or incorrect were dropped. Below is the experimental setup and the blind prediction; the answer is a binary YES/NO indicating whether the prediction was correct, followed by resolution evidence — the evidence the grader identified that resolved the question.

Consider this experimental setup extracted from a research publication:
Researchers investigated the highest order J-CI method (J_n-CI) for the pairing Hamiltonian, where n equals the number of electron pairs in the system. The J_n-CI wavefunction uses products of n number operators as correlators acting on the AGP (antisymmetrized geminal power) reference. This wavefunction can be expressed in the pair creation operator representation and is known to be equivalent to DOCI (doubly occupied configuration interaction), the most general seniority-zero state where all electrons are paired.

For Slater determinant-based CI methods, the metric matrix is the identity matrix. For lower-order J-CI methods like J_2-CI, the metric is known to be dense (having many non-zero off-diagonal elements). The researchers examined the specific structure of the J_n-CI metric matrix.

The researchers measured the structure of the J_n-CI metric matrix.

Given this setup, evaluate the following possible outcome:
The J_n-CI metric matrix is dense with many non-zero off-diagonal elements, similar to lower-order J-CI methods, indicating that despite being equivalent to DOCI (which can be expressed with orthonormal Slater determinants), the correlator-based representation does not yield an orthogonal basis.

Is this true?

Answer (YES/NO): NO